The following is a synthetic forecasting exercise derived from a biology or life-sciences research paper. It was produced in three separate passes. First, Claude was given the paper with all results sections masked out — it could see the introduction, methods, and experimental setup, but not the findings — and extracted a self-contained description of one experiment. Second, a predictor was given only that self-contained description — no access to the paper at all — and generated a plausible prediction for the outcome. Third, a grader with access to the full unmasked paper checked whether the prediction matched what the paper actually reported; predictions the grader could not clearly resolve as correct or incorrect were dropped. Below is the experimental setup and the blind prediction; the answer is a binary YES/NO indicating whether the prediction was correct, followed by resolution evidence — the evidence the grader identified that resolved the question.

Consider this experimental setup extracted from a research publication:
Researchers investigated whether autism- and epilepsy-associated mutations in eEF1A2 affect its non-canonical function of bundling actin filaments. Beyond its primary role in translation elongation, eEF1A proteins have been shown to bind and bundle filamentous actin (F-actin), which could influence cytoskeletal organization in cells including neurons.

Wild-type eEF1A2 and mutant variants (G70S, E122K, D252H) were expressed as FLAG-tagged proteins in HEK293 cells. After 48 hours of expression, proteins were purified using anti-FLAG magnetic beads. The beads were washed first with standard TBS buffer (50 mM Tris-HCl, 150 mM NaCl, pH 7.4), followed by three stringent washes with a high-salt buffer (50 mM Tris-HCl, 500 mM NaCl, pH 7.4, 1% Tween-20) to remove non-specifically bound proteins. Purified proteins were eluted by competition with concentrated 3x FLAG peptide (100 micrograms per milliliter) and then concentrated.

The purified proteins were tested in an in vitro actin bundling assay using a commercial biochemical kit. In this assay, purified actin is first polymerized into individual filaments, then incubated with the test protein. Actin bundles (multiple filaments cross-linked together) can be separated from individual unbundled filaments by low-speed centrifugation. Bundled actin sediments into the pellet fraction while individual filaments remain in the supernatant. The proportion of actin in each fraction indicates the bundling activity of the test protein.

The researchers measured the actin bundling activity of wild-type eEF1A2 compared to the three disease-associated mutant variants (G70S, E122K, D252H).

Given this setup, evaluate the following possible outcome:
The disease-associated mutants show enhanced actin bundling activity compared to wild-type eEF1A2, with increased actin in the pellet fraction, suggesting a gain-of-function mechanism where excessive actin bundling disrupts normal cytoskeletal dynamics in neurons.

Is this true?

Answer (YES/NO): NO